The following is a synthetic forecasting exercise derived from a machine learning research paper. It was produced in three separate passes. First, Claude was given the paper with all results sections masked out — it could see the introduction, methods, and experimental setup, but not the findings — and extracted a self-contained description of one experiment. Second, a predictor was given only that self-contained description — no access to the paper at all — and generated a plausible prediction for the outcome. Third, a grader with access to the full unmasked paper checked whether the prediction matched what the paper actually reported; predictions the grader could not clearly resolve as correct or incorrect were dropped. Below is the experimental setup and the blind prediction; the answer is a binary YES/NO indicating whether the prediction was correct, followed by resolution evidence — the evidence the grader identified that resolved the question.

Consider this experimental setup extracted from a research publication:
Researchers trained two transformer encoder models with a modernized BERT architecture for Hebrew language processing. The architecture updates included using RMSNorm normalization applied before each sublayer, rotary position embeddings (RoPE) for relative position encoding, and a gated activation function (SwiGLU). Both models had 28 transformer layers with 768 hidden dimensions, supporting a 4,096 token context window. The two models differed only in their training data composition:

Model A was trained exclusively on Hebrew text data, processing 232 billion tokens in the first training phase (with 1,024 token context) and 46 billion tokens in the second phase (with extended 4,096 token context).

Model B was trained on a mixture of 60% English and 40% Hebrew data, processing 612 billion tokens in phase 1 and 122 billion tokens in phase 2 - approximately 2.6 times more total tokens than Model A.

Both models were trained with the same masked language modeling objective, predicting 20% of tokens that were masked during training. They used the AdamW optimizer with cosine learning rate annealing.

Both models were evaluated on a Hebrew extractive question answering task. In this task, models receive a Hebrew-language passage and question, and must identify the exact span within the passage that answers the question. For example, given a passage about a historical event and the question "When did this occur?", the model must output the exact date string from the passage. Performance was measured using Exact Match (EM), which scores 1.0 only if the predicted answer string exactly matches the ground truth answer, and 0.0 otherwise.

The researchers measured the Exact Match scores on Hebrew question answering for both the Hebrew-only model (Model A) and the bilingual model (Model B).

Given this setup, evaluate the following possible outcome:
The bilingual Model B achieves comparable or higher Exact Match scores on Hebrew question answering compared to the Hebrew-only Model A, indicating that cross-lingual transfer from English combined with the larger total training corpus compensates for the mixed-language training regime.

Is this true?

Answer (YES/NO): YES